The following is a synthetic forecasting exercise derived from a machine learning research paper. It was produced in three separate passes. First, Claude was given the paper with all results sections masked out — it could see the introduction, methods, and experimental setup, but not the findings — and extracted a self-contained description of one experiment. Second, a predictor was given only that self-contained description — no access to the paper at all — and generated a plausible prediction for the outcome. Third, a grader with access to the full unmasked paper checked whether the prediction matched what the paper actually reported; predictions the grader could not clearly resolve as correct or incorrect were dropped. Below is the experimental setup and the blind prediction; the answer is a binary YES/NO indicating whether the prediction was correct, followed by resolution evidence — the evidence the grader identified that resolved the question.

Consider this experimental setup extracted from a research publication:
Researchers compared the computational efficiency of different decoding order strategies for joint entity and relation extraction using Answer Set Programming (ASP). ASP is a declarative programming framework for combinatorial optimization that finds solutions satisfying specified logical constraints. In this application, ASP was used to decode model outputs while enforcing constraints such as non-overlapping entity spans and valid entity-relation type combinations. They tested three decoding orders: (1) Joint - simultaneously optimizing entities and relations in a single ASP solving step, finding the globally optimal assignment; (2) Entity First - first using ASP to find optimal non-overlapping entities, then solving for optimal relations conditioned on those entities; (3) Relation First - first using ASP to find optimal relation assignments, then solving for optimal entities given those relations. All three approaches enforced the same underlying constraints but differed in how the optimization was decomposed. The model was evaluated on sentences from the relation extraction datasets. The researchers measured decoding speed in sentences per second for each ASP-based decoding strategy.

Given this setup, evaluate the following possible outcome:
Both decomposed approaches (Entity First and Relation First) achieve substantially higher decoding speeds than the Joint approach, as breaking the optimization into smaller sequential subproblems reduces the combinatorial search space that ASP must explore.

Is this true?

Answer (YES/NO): NO